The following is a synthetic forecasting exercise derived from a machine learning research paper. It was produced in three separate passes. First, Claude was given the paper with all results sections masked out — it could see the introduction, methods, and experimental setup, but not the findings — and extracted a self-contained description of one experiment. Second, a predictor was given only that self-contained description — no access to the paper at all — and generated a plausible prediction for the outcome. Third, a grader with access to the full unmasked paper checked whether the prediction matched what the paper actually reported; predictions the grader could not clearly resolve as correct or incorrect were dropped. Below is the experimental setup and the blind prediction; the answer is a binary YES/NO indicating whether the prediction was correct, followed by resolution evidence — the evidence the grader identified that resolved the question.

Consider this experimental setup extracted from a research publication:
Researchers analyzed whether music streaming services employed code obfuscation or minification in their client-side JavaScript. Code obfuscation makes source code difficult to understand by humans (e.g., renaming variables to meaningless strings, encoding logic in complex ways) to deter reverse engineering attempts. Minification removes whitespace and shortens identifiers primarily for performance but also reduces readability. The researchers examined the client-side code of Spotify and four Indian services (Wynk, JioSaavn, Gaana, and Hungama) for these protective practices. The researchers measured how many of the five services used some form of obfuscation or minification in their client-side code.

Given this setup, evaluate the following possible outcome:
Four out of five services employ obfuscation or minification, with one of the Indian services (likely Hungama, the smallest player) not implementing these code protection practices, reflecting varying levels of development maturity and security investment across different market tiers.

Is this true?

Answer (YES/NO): NO